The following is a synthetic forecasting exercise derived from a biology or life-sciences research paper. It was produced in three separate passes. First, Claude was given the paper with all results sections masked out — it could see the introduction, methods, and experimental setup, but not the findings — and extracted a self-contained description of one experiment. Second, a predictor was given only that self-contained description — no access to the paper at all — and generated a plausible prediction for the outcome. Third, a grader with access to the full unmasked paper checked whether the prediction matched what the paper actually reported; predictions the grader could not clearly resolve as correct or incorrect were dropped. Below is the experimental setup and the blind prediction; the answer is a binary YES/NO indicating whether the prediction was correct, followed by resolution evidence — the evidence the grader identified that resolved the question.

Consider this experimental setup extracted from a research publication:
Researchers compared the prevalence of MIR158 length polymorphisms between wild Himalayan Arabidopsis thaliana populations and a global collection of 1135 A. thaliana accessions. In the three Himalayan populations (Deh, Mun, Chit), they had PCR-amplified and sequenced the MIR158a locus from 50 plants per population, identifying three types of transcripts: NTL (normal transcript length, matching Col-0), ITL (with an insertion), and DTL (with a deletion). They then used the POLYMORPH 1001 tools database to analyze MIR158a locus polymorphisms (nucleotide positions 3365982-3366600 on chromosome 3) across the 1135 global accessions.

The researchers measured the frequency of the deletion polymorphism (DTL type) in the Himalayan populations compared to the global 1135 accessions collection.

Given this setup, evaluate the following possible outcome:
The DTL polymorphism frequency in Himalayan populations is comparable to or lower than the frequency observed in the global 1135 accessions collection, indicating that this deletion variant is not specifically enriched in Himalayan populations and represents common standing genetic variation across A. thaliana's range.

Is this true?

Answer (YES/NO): NO